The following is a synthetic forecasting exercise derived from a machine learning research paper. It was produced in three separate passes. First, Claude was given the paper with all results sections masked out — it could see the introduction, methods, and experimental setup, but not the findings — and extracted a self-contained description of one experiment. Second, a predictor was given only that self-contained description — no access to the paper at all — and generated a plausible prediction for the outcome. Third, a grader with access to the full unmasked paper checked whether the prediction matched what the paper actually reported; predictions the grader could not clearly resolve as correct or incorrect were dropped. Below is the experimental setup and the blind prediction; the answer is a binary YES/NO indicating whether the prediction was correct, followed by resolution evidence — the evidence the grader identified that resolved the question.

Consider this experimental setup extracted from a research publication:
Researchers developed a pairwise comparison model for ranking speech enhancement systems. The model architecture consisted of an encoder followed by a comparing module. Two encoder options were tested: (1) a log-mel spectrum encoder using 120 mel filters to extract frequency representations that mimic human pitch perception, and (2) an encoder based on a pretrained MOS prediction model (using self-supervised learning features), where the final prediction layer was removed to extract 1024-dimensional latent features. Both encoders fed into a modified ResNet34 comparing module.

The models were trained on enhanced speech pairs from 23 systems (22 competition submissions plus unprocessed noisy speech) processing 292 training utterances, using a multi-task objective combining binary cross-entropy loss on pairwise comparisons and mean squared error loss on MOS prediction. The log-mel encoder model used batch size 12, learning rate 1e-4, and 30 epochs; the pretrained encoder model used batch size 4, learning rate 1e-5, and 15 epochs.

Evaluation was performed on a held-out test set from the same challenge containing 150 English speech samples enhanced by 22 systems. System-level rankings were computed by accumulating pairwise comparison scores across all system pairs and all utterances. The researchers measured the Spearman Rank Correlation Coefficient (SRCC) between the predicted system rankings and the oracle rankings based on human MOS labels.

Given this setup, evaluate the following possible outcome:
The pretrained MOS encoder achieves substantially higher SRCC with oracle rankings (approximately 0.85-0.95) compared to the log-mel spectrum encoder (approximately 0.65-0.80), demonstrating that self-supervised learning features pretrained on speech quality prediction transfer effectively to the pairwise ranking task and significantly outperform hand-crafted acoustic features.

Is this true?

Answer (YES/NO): NO